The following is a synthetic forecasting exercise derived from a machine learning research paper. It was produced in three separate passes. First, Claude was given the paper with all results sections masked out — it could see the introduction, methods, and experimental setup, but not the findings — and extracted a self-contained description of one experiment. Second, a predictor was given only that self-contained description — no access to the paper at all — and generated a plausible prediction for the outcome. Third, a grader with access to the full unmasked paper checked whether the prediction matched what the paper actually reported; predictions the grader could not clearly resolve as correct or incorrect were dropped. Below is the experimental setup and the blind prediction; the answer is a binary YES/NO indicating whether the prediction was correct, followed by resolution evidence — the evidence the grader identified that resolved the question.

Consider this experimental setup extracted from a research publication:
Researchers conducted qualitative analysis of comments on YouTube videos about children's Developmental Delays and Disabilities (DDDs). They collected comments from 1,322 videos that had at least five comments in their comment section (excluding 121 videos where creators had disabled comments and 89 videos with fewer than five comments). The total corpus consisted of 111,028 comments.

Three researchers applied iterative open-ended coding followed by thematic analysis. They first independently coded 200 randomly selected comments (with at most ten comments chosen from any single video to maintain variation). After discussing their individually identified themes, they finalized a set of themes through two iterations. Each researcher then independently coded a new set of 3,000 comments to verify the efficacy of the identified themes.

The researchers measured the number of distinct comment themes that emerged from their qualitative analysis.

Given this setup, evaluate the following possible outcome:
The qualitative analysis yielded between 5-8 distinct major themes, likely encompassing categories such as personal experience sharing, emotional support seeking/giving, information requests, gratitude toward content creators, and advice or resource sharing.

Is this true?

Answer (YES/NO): YES